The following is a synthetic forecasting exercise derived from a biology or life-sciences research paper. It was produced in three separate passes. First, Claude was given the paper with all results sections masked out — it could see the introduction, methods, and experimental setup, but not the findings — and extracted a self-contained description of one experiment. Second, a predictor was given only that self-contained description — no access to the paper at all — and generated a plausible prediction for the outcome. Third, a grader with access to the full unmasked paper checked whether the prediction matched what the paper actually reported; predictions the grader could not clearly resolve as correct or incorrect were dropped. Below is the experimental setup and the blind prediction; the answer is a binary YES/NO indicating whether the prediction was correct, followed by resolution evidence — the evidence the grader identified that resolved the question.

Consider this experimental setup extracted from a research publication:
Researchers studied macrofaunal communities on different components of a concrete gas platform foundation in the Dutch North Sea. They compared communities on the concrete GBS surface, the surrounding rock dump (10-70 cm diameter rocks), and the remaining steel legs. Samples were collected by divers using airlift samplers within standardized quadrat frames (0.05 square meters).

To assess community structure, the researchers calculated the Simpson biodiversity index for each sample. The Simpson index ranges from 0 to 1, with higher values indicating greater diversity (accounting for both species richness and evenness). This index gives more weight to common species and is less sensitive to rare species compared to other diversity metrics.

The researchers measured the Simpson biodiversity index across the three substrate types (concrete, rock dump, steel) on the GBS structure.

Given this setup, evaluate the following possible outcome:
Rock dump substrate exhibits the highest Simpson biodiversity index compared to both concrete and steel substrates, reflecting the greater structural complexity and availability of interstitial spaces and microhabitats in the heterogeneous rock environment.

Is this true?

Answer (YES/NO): YES